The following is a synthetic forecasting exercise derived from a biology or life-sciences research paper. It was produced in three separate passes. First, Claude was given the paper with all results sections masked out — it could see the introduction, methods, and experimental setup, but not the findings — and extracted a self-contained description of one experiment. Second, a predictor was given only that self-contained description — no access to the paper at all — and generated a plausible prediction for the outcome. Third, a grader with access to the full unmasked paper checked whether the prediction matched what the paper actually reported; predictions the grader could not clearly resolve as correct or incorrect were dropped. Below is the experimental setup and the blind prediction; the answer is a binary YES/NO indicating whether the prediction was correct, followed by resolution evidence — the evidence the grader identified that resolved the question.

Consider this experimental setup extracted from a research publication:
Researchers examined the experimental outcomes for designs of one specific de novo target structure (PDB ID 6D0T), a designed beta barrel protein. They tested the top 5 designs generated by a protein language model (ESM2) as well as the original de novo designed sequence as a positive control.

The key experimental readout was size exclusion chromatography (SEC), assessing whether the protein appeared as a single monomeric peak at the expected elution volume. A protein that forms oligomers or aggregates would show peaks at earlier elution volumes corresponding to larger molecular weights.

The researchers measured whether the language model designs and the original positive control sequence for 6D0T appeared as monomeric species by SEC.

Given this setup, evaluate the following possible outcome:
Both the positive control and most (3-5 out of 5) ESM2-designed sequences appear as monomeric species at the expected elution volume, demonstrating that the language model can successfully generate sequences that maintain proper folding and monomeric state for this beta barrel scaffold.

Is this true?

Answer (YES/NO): NO